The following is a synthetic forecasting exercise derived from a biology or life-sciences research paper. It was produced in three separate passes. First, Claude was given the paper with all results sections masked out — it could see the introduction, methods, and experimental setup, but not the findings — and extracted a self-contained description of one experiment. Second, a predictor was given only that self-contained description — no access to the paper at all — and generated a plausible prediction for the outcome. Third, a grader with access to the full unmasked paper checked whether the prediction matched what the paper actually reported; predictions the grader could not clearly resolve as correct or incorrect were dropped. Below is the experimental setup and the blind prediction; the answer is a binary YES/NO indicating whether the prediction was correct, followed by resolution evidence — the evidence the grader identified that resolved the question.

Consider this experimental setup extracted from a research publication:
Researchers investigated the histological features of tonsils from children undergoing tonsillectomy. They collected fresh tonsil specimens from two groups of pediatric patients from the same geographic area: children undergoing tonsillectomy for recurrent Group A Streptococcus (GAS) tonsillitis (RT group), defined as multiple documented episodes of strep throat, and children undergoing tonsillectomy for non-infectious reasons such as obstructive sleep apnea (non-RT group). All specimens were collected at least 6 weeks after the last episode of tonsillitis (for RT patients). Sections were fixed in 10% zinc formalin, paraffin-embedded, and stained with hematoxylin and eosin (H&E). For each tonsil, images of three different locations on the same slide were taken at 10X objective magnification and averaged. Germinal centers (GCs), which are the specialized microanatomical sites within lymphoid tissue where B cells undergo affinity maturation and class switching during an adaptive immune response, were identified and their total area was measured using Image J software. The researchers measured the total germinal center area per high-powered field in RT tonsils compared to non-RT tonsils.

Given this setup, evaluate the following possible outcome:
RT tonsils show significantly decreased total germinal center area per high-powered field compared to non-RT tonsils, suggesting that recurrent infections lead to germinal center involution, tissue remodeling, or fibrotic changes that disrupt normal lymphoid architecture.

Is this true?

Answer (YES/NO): YES